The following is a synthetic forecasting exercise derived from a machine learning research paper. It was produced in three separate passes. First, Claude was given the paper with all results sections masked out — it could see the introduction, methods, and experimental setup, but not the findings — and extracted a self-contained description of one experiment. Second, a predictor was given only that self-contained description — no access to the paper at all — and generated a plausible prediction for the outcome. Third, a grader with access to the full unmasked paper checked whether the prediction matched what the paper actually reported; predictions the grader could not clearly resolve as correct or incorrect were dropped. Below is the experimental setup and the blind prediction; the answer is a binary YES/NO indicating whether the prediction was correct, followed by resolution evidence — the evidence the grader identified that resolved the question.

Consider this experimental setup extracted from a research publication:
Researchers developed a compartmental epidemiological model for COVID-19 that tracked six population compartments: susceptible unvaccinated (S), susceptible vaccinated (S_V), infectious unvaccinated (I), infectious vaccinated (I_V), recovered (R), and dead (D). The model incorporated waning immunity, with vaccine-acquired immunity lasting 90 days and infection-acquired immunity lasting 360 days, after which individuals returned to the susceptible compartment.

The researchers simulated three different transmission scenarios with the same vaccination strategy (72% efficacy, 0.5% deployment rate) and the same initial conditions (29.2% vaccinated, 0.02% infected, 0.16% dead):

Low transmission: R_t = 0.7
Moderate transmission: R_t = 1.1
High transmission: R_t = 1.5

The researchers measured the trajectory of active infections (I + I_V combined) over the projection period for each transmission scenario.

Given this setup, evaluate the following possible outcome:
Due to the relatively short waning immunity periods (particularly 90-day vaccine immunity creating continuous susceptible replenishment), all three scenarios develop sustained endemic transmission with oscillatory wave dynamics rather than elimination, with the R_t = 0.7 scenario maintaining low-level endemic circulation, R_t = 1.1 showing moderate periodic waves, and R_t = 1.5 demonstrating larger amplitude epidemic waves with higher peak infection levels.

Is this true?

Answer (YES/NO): NO